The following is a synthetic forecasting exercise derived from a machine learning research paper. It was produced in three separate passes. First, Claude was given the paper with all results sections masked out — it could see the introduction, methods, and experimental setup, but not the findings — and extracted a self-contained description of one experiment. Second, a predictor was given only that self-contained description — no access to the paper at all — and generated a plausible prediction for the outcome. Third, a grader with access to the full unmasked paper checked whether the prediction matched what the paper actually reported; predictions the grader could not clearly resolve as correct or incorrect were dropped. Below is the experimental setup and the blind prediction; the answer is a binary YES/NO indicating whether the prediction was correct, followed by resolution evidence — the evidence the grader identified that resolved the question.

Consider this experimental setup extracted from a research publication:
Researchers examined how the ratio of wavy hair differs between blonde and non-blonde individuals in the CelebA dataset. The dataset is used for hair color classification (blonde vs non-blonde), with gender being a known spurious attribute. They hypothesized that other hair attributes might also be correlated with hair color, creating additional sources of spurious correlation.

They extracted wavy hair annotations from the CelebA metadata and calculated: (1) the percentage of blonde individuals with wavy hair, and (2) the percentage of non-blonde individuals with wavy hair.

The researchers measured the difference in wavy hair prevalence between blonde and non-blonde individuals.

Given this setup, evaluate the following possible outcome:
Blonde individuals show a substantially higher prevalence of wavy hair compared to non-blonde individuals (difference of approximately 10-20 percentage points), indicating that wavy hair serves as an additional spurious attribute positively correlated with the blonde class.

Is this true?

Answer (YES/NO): YES